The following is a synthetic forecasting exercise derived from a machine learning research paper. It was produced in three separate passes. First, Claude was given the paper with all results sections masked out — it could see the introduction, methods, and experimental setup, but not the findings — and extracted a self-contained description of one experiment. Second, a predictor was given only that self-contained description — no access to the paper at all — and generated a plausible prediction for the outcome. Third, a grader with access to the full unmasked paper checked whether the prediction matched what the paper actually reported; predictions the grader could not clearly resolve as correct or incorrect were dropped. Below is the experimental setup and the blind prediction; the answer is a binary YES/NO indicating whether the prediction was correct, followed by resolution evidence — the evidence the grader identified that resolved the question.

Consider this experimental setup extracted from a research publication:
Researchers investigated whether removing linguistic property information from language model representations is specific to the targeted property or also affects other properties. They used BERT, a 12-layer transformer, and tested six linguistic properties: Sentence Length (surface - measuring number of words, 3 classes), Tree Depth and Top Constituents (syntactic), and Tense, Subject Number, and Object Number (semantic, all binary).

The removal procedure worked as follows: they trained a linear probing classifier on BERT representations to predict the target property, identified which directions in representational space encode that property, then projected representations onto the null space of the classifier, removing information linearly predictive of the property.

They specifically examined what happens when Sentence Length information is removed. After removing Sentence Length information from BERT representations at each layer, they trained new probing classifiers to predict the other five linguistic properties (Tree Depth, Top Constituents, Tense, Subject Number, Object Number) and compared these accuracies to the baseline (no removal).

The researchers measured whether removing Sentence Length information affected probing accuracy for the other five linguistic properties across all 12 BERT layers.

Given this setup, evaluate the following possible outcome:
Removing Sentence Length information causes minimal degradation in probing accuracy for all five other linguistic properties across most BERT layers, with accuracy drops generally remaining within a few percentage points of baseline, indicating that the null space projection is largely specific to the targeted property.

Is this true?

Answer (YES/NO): YES